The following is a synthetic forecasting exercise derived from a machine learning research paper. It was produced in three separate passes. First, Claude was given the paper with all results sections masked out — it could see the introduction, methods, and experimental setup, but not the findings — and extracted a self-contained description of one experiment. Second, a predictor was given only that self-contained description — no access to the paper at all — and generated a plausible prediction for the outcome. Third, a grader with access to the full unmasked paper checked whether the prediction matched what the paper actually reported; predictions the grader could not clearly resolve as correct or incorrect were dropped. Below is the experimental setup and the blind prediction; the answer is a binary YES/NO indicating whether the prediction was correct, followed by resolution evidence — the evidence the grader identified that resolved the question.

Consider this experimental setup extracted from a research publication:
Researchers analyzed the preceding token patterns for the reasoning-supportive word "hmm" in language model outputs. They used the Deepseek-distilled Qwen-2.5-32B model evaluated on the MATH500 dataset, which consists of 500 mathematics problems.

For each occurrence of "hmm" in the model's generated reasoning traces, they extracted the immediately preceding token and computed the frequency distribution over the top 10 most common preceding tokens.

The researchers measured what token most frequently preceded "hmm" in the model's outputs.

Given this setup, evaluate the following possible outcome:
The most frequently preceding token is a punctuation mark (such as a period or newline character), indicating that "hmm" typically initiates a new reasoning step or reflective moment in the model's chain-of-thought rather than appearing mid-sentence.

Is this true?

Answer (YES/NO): NO